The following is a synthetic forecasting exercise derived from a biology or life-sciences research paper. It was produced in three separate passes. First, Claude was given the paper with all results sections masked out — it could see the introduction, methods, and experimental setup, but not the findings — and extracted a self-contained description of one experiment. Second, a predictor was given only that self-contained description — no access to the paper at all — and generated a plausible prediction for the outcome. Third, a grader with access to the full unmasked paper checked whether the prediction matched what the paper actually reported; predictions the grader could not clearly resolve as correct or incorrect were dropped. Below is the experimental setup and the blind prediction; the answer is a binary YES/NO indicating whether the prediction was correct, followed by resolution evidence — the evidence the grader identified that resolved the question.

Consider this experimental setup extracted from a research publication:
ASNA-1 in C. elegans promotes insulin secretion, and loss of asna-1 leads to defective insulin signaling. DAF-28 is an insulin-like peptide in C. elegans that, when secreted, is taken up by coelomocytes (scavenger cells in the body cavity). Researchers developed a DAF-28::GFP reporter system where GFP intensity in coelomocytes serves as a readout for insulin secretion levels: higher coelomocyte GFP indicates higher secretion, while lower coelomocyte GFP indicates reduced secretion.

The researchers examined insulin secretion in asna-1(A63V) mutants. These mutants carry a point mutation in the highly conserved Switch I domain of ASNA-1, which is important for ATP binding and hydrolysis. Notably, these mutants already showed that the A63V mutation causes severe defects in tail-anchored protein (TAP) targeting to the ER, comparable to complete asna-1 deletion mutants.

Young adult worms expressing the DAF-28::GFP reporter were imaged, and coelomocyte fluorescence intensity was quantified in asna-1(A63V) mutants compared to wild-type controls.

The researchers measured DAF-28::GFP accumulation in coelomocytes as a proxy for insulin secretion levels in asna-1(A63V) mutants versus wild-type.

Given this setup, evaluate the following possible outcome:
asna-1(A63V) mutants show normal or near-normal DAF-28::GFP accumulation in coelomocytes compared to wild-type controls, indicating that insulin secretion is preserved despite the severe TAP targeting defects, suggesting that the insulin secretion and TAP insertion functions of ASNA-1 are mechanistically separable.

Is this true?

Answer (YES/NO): YES